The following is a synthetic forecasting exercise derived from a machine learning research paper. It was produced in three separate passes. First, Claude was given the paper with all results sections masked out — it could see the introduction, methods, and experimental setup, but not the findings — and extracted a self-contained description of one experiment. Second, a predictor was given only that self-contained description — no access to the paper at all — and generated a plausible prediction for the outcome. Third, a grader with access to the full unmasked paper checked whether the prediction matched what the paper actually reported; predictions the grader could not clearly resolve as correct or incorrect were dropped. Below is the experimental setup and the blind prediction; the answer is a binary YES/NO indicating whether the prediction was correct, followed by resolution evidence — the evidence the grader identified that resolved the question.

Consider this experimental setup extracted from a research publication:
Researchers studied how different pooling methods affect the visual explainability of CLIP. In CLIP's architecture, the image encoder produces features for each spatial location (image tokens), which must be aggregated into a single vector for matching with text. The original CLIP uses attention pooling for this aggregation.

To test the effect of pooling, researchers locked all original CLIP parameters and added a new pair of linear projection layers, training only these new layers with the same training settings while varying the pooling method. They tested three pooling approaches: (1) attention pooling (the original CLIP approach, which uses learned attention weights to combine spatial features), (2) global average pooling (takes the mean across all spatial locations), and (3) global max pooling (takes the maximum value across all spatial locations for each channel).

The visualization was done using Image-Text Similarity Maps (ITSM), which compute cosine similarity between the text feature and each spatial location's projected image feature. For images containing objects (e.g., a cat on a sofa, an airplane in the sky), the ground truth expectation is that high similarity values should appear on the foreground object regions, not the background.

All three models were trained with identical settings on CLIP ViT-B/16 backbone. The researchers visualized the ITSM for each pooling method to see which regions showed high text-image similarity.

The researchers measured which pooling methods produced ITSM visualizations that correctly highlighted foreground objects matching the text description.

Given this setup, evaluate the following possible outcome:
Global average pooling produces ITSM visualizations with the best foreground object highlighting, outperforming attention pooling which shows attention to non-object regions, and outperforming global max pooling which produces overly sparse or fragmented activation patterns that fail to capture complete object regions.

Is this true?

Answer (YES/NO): NO